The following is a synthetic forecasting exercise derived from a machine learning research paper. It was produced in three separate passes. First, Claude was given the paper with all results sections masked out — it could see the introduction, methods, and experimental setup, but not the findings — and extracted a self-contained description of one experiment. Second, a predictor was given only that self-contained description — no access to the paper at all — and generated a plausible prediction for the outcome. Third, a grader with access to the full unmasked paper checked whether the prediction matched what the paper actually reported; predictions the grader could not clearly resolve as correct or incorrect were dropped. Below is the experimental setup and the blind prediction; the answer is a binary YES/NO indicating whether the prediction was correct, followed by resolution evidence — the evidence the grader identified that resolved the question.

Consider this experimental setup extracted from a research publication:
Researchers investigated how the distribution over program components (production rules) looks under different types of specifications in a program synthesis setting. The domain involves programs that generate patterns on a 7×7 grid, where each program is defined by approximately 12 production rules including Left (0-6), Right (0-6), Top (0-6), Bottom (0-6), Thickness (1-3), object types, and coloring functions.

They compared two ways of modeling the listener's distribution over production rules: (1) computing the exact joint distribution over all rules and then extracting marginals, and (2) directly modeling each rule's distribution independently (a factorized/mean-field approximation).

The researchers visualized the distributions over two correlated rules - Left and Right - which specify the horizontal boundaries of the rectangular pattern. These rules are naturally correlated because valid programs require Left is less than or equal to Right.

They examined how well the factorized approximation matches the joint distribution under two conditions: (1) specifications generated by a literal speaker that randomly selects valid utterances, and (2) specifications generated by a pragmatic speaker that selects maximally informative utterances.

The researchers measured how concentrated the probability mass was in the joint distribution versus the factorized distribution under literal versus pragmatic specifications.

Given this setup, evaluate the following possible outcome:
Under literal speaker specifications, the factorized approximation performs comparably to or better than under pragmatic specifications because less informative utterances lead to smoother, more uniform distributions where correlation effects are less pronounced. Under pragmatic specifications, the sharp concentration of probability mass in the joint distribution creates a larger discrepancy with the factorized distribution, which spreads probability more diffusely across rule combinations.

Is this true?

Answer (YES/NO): NO